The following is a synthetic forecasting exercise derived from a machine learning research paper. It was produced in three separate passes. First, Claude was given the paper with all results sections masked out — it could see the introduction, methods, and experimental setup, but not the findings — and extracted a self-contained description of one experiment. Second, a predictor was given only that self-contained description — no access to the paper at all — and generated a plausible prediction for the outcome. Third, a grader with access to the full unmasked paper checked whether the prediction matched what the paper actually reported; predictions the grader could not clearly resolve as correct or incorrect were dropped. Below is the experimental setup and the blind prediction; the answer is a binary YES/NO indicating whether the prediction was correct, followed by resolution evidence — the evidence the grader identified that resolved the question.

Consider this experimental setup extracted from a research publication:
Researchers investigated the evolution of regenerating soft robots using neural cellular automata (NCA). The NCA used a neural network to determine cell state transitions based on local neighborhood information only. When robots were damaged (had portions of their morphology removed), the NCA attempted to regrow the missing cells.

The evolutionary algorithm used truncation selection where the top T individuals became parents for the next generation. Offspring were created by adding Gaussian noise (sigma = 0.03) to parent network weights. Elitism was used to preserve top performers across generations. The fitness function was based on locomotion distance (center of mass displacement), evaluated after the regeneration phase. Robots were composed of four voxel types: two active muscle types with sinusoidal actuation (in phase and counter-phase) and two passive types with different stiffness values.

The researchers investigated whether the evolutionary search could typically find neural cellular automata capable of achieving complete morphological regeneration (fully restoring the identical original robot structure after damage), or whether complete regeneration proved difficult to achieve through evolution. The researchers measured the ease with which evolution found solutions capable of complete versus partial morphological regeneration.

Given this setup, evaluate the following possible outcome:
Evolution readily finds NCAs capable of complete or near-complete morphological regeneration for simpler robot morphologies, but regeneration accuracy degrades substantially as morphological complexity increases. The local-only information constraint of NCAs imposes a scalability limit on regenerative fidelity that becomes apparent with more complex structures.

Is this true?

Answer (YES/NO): NO